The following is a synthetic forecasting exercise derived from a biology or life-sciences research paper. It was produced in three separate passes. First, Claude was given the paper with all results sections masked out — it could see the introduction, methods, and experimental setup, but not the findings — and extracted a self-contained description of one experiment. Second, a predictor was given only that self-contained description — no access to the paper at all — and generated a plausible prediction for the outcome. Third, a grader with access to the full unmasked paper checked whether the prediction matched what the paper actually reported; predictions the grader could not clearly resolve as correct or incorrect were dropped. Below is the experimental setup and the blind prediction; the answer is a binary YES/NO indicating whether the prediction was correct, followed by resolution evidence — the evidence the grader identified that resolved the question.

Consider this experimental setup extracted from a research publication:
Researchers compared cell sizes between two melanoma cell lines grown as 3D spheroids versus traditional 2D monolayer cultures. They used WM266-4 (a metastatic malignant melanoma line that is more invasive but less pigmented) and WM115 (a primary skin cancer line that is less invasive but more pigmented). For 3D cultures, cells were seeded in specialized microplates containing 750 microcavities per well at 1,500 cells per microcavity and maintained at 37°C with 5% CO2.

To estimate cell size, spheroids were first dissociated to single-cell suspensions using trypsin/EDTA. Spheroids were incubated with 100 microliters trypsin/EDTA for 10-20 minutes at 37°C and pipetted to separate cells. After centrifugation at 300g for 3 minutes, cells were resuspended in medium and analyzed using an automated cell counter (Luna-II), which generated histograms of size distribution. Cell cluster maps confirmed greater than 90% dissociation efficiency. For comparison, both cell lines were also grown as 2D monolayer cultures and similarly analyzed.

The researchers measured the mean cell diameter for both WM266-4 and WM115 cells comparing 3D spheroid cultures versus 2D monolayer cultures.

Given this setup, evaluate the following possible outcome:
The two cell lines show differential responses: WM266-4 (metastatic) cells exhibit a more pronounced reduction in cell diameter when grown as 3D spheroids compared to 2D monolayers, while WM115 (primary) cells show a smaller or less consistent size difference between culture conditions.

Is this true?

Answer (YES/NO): NO